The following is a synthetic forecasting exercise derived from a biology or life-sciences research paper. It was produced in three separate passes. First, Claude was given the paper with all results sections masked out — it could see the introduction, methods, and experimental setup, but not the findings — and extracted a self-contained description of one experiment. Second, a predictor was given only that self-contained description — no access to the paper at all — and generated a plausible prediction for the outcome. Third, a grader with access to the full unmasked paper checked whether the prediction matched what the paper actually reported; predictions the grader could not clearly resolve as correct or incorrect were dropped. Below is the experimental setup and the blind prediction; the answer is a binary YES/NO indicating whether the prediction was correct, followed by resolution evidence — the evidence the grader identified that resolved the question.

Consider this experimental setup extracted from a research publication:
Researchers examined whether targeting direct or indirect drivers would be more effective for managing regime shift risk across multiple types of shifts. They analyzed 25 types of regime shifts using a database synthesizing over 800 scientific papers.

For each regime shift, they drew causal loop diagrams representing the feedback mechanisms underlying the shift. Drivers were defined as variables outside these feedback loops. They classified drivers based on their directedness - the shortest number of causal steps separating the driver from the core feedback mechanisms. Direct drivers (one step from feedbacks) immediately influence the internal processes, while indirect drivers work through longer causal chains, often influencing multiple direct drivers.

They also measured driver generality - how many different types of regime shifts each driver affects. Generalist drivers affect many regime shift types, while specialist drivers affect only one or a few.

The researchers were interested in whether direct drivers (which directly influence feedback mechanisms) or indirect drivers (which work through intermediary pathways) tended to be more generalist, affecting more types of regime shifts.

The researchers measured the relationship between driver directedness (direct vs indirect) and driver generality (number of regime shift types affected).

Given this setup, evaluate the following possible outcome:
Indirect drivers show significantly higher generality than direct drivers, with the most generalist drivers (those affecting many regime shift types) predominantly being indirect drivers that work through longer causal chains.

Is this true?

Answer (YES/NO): YES